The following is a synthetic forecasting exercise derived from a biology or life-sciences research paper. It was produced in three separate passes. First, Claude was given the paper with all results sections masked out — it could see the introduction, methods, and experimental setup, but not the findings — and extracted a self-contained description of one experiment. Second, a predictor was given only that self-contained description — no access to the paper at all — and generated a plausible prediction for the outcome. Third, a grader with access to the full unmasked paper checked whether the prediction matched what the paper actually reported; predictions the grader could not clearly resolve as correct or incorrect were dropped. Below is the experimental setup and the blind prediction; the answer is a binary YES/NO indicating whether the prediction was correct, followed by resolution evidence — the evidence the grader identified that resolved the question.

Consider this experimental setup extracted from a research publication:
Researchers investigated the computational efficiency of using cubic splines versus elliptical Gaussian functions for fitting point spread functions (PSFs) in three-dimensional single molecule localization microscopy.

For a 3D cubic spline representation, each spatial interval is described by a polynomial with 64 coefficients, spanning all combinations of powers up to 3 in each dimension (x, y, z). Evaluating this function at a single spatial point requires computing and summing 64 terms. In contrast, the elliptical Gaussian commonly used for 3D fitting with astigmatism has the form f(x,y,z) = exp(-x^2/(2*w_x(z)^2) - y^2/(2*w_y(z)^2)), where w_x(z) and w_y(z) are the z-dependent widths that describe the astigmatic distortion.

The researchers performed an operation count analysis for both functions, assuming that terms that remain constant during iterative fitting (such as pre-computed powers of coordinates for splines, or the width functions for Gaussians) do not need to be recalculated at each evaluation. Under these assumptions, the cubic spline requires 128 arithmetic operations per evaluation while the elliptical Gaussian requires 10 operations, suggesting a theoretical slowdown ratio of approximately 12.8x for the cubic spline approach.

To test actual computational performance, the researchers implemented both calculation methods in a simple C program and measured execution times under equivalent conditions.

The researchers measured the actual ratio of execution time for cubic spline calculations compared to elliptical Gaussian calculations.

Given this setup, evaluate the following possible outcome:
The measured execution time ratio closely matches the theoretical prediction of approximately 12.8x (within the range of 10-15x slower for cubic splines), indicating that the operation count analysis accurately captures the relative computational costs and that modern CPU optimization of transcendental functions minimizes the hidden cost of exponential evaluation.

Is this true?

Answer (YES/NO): NO